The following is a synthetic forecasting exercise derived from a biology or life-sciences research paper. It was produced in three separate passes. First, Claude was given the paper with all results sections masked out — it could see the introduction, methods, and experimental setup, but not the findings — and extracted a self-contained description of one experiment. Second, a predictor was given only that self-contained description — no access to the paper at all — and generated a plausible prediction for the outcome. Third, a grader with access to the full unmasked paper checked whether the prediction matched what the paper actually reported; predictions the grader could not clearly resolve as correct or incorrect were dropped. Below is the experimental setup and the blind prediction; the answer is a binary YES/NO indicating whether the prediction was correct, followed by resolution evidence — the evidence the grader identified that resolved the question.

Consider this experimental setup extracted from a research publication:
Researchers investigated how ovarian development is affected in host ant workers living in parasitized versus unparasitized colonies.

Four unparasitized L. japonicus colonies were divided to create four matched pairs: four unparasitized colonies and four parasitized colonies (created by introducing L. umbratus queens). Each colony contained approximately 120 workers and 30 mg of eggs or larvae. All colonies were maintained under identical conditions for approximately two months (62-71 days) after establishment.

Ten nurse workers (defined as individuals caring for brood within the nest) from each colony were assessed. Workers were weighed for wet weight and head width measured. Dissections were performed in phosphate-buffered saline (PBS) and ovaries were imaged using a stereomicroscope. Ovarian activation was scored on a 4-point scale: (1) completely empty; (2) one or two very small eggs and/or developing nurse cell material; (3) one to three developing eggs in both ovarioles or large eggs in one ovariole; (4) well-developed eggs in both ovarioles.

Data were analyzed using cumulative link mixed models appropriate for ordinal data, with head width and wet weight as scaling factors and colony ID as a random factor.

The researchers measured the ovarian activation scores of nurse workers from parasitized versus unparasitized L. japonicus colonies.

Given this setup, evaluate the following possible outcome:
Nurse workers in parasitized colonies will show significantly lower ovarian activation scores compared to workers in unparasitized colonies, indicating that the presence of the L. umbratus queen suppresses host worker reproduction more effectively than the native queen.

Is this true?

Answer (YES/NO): NO